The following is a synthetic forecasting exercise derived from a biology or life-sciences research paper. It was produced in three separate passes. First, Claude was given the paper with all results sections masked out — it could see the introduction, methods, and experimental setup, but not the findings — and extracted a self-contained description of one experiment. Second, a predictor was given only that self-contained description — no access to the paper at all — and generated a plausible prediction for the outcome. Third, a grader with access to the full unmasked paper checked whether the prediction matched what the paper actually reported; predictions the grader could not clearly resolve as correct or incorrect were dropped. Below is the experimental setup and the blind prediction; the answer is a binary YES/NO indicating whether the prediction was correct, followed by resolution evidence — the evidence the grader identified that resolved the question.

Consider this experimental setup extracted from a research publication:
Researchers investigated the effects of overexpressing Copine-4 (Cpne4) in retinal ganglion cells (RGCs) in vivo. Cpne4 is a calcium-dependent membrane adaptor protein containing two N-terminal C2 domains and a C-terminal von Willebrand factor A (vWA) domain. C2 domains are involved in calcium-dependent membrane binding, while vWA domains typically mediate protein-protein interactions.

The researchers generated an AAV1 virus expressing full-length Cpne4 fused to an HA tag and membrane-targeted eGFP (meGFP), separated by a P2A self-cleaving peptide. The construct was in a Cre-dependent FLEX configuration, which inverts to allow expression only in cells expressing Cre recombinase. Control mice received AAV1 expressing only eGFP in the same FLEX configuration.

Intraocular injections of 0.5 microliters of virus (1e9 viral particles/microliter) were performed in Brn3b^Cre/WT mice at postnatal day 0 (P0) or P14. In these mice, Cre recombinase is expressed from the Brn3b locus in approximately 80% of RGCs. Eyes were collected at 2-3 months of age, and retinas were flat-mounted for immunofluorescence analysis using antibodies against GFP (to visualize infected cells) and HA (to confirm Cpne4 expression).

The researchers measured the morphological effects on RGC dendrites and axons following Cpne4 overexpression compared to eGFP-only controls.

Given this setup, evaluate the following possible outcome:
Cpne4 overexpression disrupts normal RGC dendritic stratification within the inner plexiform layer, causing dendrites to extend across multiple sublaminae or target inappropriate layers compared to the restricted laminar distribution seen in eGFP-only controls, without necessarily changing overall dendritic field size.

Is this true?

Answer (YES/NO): NO